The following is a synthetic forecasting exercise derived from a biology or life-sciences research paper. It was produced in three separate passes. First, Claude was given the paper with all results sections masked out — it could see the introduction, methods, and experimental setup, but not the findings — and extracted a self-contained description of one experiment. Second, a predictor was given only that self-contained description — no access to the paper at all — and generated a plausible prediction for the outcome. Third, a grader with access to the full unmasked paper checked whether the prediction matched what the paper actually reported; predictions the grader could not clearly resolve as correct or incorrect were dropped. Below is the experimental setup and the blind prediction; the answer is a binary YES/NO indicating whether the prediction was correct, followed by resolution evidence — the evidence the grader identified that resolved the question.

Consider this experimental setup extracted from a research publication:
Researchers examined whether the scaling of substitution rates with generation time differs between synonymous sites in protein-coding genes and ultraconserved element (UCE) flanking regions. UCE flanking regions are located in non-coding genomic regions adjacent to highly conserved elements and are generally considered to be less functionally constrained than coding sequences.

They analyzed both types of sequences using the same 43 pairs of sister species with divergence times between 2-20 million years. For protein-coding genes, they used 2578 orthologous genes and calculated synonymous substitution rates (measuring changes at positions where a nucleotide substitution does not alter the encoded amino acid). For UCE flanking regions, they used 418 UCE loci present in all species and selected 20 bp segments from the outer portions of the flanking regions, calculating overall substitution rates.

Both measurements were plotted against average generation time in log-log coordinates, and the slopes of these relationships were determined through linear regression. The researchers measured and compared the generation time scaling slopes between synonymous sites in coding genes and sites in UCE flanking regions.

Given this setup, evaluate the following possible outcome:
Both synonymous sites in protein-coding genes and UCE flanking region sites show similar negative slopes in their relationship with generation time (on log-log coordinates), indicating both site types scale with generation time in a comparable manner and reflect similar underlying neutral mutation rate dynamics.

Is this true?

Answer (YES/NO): YES